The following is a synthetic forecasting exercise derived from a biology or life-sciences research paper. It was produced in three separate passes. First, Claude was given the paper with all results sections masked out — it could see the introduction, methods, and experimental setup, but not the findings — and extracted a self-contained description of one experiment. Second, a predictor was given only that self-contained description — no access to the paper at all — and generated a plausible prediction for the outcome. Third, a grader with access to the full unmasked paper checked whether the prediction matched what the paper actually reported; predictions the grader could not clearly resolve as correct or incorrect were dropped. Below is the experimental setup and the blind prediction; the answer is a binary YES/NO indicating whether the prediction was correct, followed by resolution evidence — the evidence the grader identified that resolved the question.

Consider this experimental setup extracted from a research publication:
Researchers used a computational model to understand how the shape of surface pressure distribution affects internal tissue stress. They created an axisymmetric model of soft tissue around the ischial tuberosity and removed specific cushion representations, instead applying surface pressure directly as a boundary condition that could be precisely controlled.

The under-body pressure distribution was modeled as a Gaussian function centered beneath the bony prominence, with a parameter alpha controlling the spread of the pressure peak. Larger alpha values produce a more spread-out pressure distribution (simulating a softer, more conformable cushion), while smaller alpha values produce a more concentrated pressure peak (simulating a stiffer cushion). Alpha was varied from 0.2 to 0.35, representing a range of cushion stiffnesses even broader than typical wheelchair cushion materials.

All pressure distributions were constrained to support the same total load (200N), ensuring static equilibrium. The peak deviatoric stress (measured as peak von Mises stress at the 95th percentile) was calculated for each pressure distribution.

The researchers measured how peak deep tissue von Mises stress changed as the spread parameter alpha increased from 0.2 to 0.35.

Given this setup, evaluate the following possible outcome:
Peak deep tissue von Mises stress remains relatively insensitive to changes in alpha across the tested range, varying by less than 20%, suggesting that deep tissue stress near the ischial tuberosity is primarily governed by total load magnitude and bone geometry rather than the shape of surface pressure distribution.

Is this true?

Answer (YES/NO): NO